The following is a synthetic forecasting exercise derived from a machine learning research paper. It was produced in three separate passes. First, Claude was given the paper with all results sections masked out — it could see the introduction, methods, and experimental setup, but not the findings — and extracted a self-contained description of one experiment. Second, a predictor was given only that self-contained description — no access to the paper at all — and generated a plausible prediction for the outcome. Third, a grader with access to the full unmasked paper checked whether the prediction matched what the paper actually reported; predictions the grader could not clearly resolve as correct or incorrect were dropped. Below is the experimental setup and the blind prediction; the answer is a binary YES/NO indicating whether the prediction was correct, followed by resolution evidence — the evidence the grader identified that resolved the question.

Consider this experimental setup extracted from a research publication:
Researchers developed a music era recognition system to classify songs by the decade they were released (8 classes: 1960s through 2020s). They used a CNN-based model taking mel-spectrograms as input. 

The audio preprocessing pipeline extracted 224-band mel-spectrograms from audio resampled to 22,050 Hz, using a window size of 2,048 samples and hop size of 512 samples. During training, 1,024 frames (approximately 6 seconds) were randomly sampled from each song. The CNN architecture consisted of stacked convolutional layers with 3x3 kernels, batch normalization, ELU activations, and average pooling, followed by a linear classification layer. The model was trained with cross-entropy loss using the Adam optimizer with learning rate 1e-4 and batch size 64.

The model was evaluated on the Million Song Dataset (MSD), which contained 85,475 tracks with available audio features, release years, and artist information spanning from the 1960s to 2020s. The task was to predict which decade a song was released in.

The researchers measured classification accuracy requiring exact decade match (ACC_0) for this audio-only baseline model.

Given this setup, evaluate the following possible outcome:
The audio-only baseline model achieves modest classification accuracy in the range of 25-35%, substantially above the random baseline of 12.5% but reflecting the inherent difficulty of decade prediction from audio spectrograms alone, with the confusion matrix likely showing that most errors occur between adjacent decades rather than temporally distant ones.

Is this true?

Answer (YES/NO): NO